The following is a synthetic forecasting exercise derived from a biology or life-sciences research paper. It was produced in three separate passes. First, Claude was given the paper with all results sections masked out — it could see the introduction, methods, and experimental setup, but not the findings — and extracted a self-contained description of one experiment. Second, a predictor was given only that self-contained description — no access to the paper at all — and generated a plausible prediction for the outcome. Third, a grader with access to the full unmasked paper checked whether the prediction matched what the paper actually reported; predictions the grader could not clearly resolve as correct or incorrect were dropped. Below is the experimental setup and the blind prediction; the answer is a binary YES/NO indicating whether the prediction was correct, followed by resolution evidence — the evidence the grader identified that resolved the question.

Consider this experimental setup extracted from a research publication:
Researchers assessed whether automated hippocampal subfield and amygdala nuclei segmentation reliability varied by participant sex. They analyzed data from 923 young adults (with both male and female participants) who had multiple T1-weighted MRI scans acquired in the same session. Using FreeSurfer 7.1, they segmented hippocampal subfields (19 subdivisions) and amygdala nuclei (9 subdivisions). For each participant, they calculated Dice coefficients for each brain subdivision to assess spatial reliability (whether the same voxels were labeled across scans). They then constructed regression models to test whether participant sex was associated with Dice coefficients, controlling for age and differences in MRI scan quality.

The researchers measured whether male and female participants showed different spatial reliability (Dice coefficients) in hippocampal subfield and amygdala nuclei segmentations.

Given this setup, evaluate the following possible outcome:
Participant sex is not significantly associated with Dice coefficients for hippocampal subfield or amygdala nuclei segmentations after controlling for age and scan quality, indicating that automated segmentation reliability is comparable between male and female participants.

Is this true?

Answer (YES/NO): NO